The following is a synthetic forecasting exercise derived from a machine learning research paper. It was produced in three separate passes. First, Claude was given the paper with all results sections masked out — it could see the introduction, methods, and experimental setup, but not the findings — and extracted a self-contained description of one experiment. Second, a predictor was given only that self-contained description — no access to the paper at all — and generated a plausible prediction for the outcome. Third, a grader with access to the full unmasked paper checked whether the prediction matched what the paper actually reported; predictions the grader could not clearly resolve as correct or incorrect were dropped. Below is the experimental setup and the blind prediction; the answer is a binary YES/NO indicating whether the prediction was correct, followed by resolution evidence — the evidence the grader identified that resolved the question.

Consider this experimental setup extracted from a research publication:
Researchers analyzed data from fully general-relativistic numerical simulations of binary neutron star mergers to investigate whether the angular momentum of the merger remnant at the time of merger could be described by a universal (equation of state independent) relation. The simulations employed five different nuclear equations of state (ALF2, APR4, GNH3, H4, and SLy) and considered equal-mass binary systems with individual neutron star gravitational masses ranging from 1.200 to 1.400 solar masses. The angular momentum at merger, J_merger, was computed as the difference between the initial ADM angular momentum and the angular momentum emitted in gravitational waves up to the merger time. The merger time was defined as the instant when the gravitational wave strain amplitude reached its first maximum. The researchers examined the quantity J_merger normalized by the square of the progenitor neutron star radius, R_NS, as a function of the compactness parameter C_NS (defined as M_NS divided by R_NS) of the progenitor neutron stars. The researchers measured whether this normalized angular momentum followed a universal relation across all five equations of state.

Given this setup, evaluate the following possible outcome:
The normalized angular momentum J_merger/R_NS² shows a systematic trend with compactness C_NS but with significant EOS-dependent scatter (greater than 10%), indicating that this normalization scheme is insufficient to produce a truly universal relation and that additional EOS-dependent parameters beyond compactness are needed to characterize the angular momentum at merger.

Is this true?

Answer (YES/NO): NO